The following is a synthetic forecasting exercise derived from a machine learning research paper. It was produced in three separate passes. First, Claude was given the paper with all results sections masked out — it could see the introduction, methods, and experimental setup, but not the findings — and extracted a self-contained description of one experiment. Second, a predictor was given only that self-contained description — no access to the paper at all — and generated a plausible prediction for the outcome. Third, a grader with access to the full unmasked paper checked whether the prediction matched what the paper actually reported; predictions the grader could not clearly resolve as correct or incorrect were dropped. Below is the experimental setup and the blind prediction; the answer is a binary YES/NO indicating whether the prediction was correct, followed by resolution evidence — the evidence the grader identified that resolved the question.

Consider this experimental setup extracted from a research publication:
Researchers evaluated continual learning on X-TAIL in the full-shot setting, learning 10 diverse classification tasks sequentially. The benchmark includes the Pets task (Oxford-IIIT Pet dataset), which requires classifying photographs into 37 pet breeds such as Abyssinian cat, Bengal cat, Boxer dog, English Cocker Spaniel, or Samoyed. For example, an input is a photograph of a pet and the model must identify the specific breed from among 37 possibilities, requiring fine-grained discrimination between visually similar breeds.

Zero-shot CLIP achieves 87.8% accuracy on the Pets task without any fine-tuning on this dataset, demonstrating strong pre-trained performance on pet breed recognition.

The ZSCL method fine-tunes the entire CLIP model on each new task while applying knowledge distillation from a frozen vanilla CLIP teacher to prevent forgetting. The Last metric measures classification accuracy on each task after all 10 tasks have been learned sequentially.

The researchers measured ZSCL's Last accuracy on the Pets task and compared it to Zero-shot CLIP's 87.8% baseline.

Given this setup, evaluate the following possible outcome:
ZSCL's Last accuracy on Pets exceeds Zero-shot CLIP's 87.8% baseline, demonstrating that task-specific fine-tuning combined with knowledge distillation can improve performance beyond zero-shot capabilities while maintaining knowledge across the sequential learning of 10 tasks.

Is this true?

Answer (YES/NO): YES